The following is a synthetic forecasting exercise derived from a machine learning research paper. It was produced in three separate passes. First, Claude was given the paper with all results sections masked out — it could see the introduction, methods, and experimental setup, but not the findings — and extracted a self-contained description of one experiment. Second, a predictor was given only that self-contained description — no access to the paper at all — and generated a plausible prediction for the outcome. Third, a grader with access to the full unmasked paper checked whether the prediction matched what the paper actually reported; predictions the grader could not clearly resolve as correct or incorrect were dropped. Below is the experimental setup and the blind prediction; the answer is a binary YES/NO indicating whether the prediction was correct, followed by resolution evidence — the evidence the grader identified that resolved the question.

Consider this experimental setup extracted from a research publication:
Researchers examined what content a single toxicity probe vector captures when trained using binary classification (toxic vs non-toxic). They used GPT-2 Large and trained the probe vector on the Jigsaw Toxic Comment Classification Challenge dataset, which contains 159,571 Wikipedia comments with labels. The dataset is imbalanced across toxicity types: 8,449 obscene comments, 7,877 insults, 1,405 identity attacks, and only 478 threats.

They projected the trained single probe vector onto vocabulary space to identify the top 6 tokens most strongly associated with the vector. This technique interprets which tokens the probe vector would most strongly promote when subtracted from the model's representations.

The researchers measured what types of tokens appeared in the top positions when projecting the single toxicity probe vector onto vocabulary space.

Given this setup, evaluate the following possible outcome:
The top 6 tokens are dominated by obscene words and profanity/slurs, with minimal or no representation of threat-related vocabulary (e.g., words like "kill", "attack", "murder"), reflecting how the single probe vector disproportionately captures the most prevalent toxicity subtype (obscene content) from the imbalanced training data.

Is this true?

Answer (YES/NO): YES